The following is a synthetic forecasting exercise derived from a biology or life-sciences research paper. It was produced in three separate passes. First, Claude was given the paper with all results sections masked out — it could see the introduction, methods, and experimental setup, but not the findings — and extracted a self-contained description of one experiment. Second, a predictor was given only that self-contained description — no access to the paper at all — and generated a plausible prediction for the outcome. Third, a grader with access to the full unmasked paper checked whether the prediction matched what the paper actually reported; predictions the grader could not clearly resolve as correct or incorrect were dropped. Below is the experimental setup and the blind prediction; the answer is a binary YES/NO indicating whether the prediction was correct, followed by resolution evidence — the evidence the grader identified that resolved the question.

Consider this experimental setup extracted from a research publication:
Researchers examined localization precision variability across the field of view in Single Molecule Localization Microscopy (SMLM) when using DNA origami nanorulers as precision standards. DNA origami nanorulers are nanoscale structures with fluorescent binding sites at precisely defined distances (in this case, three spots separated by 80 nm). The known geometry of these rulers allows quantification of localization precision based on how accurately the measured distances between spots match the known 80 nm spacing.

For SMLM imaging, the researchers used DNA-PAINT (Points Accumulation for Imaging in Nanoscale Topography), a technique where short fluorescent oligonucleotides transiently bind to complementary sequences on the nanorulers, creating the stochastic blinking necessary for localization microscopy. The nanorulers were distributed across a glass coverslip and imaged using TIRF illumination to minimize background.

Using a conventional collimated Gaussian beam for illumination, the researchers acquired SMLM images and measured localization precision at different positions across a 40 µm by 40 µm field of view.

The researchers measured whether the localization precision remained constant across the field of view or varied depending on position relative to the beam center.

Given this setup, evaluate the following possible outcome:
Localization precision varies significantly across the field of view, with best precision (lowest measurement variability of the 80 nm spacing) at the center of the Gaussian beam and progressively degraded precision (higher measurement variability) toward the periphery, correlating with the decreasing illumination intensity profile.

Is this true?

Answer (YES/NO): YES